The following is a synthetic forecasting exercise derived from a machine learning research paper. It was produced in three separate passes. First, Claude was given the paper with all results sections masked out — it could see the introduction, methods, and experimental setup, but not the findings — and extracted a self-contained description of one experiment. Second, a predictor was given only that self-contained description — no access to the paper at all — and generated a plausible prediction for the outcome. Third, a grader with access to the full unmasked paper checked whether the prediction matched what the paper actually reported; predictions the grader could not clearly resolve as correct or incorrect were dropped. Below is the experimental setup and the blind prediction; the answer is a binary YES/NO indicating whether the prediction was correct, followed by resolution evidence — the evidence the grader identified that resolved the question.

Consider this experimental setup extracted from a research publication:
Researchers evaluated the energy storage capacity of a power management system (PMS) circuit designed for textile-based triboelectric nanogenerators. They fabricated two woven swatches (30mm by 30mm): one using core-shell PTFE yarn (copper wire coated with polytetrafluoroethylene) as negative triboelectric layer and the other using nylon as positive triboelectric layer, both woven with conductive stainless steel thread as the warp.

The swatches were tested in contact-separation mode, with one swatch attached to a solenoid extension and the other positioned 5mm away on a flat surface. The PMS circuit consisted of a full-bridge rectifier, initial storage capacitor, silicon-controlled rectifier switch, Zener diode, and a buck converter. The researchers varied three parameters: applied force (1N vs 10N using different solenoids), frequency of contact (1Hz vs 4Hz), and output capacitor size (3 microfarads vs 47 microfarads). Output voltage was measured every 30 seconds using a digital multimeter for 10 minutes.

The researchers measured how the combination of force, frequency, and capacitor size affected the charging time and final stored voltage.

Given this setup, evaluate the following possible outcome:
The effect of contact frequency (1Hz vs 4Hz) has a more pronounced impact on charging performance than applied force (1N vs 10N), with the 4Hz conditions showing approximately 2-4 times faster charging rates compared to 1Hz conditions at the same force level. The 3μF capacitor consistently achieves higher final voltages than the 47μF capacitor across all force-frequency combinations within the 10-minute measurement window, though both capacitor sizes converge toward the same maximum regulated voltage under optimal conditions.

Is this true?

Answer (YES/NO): NO